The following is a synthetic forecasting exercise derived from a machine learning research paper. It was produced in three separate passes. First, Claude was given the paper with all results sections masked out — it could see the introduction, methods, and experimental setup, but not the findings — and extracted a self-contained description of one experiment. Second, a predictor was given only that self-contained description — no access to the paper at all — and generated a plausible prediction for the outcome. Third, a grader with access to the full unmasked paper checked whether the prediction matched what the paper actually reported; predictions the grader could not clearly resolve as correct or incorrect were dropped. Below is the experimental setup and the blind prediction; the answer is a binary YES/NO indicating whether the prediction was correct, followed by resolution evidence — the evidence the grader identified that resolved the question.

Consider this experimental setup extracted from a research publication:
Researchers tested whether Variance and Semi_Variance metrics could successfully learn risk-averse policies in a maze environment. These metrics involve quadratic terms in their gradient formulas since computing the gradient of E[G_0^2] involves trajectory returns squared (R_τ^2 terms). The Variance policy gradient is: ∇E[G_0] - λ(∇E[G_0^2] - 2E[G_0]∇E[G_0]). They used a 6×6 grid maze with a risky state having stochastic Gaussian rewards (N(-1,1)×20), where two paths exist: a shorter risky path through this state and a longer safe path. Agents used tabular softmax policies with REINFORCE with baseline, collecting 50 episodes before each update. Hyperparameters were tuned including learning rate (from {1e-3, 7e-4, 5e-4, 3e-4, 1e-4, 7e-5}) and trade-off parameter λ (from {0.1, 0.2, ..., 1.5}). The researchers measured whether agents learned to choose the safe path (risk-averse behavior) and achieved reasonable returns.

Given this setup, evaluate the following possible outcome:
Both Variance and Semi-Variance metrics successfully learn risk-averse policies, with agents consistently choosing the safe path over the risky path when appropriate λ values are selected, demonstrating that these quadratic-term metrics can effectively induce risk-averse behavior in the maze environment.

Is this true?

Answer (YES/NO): NO